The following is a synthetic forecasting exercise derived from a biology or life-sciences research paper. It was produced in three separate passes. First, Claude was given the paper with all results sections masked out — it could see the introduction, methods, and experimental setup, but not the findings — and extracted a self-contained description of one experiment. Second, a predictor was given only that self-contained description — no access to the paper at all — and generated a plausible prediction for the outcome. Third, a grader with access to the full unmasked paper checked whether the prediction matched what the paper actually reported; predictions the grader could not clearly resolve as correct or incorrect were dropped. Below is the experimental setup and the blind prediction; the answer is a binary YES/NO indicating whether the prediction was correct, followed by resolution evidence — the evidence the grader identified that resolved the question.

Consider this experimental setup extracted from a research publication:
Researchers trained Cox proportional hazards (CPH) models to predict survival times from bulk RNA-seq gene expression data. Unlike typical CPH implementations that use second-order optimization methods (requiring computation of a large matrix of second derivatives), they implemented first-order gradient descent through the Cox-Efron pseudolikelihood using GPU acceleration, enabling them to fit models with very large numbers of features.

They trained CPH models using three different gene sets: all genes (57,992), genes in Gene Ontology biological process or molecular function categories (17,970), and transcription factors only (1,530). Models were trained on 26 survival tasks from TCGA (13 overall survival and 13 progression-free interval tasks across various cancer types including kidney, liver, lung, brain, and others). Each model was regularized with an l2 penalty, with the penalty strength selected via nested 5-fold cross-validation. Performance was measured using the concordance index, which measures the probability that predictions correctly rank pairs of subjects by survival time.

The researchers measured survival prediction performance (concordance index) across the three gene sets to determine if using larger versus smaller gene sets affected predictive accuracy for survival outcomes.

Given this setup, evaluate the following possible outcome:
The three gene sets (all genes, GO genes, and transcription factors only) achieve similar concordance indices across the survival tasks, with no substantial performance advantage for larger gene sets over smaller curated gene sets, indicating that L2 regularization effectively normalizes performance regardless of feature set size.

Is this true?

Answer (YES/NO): NO